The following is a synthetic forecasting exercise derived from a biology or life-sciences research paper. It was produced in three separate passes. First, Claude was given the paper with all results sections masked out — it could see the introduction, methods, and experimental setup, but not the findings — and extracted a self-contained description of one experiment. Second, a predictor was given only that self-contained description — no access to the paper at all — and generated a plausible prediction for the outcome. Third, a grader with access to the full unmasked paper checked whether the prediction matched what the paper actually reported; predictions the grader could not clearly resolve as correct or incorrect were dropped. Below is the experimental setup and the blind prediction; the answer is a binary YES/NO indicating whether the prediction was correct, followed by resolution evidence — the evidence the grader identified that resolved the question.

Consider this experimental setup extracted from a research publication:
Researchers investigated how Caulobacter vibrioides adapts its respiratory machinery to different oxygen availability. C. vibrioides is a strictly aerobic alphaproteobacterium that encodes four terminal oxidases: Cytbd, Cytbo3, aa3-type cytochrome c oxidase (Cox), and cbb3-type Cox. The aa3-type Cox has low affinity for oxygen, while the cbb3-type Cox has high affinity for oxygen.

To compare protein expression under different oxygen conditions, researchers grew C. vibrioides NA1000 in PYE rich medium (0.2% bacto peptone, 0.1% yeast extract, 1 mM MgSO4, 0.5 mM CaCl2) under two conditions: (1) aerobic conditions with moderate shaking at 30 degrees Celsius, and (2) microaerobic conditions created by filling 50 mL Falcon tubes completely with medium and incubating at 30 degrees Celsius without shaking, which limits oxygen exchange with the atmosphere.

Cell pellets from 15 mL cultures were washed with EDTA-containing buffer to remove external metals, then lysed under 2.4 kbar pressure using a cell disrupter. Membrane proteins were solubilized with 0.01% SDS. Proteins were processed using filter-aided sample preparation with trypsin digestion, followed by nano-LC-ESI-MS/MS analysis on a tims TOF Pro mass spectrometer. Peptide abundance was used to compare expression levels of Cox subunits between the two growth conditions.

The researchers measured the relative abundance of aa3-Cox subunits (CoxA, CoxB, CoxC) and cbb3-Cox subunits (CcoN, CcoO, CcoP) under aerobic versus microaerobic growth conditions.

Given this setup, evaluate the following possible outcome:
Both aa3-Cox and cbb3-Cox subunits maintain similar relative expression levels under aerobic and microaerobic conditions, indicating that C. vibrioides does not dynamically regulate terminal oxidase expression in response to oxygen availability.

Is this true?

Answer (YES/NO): NO